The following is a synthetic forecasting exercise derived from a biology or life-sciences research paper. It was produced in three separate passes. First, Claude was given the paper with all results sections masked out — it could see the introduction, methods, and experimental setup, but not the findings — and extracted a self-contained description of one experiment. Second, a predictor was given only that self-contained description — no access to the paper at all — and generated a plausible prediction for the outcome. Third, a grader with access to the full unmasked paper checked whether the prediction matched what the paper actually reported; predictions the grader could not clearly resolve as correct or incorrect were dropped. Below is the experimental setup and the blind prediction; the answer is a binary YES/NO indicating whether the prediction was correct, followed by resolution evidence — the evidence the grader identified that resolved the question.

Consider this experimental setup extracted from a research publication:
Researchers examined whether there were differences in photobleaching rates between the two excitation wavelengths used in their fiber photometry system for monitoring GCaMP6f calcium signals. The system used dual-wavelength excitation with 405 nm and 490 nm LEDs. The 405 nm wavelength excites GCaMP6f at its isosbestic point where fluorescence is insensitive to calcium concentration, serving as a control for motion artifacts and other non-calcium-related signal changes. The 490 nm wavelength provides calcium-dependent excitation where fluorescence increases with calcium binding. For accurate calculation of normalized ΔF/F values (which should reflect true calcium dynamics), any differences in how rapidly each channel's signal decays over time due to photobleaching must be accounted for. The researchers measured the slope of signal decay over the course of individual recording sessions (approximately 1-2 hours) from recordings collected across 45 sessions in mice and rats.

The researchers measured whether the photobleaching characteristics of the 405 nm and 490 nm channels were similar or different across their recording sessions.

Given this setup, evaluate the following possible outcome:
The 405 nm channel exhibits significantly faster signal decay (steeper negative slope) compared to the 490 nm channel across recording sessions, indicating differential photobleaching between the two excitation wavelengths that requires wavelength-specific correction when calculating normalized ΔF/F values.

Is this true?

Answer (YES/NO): YES